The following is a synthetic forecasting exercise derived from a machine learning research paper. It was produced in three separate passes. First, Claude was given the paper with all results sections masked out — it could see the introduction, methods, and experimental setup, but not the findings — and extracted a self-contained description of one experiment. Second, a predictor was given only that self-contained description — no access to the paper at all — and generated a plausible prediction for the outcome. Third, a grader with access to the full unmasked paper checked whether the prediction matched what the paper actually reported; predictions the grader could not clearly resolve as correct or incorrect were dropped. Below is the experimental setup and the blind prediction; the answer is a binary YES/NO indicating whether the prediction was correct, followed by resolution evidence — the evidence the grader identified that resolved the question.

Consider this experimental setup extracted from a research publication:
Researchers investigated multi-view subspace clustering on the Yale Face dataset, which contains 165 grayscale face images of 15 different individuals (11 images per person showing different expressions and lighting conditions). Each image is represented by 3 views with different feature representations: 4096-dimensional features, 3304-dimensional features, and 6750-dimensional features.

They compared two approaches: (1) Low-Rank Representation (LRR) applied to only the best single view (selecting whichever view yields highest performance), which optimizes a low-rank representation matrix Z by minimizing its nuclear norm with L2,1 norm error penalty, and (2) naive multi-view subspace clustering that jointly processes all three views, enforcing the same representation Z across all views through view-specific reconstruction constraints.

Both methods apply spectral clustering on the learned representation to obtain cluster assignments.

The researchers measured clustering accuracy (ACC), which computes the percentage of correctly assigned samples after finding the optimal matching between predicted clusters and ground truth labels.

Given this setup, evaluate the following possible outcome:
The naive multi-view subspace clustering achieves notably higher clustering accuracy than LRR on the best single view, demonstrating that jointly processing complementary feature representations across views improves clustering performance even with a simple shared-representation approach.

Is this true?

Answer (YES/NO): NO